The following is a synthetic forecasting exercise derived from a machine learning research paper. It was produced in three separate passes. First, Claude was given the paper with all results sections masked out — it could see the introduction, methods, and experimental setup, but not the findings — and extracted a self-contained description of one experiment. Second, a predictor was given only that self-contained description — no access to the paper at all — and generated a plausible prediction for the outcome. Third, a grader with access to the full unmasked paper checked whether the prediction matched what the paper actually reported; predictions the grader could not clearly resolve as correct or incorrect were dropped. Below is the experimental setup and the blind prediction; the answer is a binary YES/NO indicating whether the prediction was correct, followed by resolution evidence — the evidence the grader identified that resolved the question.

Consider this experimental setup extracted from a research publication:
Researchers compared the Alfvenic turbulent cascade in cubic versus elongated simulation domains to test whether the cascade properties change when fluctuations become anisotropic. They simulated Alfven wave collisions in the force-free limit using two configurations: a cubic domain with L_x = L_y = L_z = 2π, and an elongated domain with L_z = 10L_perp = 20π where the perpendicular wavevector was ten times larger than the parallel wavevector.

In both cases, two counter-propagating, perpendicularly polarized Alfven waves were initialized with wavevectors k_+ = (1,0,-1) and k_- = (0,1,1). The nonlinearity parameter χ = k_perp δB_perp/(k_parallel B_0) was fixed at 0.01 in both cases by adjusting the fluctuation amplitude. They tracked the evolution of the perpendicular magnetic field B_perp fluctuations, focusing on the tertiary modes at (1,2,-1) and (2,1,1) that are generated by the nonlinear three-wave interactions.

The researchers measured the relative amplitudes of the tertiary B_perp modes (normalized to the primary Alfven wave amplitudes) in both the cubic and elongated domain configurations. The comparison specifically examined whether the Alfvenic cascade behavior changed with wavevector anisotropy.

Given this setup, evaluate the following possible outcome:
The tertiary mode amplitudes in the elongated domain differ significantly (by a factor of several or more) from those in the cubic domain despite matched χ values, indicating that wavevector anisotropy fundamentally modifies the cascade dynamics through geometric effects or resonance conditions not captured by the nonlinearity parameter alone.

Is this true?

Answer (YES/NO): NO